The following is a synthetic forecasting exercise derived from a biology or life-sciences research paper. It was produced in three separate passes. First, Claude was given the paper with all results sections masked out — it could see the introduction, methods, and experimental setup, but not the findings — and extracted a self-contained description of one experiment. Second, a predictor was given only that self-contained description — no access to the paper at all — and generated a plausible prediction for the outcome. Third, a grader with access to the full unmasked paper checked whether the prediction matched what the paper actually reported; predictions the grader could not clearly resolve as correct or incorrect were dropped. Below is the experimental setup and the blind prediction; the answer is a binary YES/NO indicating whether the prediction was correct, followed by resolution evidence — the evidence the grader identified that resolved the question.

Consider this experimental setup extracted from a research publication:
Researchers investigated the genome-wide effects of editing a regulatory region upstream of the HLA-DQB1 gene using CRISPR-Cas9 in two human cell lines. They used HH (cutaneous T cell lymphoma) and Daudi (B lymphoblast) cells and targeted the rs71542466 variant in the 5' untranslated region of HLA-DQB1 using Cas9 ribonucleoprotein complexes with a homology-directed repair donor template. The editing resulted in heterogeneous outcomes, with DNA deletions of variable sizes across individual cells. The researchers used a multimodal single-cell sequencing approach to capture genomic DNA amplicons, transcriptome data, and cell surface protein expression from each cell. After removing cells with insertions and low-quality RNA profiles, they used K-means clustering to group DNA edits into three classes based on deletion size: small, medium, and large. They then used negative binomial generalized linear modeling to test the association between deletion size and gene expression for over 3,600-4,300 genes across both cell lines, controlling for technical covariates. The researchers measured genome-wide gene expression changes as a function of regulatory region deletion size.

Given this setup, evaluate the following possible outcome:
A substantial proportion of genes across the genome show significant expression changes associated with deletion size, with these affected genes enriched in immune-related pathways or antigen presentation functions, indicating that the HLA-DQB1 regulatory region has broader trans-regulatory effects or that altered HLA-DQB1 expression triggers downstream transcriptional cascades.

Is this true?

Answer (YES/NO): NO